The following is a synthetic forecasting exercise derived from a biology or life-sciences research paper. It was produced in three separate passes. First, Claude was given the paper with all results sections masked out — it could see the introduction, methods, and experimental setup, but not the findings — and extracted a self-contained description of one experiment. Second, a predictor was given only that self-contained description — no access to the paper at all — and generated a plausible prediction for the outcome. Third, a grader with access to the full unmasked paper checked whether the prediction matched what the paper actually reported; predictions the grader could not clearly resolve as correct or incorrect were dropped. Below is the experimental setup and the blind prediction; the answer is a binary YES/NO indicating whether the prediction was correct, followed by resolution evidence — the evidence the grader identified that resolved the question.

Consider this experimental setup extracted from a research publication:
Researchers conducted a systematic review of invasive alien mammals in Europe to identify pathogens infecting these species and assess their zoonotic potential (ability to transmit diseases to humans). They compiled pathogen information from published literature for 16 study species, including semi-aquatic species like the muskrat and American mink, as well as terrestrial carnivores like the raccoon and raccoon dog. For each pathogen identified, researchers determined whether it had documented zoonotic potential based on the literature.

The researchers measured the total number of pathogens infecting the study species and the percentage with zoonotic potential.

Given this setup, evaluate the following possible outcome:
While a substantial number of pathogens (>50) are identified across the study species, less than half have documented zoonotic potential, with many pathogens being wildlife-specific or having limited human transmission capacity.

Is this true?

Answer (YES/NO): NO